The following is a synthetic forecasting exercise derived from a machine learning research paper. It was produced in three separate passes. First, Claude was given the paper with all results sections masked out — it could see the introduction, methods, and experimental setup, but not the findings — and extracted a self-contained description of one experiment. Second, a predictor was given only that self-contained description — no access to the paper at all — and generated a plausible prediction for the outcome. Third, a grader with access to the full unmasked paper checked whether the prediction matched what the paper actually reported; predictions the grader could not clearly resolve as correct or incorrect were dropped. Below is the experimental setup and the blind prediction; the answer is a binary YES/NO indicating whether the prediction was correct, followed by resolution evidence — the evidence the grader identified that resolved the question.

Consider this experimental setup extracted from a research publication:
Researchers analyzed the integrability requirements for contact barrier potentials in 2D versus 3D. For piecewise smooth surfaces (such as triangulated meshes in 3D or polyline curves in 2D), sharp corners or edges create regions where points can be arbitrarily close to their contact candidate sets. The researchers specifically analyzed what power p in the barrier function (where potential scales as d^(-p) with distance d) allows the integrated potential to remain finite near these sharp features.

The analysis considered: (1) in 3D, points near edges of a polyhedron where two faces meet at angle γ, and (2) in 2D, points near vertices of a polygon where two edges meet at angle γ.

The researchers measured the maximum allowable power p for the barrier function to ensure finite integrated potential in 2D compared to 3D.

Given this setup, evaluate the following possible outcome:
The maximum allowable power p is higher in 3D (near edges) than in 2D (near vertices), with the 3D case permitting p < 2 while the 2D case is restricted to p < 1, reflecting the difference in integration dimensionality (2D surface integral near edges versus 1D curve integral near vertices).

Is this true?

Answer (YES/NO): YES